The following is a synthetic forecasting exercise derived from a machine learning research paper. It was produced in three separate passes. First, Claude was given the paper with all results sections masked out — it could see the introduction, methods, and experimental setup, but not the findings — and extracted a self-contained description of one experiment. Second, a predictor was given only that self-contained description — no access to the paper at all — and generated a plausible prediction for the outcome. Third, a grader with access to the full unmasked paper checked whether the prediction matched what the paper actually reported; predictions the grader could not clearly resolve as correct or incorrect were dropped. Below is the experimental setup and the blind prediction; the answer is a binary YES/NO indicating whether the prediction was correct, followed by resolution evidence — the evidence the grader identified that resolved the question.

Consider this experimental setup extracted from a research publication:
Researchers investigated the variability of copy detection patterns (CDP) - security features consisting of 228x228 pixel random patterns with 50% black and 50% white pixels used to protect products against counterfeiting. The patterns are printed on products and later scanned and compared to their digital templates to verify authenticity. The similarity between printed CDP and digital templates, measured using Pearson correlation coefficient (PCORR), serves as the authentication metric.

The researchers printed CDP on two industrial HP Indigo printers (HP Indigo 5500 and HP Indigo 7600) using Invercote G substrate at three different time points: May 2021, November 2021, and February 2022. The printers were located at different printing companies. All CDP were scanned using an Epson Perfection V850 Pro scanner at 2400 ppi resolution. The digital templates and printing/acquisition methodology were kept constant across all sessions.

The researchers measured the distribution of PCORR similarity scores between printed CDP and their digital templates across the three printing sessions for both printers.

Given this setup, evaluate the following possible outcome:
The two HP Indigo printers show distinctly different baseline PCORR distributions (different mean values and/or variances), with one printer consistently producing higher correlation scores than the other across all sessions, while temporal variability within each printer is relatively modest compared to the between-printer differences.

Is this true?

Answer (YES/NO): NO